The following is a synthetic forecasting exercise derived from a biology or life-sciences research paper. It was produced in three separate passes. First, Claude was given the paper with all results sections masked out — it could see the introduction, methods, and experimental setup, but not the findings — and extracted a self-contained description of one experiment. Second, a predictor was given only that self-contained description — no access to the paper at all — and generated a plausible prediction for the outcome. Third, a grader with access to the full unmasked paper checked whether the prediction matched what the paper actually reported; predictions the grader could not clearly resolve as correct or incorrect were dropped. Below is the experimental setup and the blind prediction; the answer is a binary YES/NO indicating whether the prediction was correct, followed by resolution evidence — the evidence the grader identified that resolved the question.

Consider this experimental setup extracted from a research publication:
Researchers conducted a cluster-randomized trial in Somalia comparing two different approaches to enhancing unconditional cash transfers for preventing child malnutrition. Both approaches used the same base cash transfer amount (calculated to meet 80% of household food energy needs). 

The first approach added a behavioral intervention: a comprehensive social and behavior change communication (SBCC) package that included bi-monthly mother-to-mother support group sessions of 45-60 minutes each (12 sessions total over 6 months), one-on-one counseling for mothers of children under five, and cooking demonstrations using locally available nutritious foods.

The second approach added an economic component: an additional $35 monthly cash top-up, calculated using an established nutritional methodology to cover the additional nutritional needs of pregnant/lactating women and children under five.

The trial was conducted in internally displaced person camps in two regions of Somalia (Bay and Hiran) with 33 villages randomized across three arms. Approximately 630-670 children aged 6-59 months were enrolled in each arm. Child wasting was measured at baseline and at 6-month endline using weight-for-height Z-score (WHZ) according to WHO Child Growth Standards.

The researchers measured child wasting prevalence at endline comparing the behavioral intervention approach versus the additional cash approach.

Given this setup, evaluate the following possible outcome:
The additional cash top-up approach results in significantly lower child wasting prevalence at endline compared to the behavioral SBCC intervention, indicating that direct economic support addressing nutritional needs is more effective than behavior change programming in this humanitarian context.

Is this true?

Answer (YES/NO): NO